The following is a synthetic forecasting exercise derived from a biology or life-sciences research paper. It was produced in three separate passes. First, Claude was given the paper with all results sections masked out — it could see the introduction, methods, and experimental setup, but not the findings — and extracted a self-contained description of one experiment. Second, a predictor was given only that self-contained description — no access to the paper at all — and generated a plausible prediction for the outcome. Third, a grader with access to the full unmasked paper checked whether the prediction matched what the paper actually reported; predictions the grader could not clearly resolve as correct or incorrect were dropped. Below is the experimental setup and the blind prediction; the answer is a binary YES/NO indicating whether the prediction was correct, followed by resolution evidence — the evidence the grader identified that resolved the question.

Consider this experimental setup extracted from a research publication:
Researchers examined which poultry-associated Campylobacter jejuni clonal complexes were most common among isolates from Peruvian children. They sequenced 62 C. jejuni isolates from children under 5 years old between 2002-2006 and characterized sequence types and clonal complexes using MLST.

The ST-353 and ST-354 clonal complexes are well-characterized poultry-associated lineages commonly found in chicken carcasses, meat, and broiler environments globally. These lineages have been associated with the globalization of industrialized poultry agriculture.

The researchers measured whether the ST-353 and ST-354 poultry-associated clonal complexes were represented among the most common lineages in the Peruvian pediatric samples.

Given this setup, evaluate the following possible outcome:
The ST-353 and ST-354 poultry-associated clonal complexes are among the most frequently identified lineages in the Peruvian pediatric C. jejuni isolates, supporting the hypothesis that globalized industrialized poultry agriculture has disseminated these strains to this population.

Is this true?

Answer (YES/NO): YES